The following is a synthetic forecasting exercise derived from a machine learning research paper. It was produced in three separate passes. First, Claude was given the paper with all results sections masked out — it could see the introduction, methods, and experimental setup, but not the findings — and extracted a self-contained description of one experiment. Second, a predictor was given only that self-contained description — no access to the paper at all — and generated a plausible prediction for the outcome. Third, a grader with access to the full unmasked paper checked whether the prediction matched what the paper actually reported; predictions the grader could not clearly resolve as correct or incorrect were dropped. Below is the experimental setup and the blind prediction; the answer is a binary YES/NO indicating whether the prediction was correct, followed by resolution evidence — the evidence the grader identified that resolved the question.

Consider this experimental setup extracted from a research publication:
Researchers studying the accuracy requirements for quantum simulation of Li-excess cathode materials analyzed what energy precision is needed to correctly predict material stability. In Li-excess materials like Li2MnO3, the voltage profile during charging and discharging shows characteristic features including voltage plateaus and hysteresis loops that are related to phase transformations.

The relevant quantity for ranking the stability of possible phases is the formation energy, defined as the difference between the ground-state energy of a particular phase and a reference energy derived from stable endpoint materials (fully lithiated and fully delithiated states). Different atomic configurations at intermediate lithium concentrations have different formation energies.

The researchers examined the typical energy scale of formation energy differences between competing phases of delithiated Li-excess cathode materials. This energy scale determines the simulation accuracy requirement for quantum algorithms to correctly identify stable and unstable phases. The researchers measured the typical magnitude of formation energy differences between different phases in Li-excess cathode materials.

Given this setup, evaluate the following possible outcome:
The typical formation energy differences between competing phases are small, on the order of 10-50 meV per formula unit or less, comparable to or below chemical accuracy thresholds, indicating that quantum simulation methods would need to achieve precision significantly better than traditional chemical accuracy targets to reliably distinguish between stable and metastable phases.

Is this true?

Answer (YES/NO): NO